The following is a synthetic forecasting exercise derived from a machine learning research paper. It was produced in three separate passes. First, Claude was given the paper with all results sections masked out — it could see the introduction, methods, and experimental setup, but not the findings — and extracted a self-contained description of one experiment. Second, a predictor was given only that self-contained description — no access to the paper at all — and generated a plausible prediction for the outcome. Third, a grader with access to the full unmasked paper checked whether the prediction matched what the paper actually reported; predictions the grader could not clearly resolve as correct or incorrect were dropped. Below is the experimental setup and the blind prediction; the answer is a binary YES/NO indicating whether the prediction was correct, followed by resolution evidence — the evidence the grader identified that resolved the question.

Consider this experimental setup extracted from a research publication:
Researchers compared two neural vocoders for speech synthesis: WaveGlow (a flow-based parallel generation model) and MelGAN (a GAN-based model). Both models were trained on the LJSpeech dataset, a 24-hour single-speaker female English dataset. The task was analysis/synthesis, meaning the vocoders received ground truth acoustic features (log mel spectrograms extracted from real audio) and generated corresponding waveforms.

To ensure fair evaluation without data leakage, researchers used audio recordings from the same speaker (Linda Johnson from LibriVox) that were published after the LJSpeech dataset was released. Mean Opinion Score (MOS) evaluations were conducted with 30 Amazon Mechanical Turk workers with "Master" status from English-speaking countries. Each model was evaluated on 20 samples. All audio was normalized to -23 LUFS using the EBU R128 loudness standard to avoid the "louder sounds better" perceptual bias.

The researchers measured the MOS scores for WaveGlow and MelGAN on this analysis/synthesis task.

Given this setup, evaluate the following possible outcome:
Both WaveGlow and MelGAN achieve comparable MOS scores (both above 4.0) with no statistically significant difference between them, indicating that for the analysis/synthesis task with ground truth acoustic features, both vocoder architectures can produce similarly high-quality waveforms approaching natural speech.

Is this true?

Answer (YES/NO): NO